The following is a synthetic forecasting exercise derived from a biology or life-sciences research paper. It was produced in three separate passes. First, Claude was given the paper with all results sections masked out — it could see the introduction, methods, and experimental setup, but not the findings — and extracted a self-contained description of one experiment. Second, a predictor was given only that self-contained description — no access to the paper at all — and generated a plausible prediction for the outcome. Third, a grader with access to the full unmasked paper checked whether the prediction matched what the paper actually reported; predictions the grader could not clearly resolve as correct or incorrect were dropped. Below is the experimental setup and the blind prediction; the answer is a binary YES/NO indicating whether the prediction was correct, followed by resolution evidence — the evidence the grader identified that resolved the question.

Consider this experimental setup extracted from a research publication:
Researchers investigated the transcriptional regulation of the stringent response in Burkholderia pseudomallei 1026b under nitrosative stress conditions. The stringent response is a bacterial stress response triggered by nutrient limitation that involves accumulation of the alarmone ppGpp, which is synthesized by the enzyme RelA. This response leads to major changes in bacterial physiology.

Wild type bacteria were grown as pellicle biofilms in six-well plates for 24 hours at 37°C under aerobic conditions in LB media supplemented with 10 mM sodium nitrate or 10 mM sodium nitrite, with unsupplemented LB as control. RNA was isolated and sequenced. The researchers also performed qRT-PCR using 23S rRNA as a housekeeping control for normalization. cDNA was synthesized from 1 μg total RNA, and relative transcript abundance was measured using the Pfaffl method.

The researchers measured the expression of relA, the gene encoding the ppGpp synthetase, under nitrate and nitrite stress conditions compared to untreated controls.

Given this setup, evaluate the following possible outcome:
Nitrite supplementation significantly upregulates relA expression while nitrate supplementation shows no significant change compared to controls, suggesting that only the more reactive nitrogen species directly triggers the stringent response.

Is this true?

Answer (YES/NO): NO